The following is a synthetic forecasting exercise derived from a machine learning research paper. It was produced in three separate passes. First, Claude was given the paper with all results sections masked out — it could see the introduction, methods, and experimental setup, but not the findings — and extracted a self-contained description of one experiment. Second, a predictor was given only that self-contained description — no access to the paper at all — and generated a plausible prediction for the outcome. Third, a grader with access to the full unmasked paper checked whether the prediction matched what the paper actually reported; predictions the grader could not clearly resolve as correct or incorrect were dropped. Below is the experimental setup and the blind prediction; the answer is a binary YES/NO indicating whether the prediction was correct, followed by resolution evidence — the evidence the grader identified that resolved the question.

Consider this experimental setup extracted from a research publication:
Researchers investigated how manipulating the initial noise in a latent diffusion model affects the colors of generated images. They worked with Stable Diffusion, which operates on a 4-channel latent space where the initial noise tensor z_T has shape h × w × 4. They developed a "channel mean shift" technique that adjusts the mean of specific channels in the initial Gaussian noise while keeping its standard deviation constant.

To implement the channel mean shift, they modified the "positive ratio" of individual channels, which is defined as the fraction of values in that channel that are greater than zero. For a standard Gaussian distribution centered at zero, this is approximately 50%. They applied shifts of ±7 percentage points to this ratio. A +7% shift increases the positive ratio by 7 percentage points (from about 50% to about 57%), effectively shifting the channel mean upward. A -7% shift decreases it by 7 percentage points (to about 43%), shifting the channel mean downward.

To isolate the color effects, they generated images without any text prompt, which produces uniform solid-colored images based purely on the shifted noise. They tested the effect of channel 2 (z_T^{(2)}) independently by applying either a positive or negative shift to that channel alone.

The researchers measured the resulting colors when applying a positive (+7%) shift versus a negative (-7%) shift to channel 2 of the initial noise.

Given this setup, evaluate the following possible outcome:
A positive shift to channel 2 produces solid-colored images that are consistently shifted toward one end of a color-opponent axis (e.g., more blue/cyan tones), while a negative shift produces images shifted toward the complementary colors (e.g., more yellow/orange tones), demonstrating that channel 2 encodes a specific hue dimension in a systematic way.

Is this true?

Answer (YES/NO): NO